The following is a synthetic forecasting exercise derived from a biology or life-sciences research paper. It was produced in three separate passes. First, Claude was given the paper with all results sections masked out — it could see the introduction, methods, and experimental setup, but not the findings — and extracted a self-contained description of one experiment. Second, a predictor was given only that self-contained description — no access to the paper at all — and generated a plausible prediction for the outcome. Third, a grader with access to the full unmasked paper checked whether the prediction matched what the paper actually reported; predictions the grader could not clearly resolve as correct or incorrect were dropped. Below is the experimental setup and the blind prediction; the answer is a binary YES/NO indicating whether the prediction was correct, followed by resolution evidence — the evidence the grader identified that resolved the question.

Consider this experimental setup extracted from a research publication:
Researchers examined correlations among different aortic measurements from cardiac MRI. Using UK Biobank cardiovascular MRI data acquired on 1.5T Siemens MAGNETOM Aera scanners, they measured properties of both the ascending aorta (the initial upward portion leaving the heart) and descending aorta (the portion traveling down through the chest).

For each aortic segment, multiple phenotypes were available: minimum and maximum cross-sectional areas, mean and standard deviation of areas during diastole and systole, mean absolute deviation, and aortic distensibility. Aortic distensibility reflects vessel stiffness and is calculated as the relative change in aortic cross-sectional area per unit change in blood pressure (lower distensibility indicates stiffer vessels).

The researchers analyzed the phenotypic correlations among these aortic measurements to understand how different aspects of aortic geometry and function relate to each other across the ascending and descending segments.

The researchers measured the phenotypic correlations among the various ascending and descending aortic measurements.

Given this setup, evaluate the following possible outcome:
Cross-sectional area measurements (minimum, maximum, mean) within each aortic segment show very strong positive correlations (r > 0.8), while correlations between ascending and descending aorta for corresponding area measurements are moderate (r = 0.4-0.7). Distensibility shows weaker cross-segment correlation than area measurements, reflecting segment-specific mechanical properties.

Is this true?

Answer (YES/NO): NO